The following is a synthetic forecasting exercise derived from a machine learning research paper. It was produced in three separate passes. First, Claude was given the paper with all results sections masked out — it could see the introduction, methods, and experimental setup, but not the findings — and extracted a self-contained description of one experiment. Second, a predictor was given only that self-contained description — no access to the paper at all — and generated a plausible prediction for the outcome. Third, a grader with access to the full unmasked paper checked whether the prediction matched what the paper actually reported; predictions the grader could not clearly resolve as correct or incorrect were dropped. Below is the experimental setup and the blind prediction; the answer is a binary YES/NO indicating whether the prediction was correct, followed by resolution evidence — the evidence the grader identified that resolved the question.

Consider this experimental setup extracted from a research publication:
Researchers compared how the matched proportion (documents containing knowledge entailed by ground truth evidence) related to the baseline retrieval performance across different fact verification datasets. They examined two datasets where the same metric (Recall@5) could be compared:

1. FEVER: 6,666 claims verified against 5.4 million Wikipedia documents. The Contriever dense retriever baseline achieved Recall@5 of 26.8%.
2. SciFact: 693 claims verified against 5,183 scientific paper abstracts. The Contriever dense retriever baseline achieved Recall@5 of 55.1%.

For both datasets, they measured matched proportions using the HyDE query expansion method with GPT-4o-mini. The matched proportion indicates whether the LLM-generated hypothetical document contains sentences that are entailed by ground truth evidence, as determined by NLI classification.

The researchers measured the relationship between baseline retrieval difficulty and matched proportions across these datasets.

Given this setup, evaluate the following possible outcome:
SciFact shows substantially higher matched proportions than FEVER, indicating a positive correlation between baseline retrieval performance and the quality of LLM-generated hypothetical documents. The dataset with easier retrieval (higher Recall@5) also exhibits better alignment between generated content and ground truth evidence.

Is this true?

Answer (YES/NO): NO